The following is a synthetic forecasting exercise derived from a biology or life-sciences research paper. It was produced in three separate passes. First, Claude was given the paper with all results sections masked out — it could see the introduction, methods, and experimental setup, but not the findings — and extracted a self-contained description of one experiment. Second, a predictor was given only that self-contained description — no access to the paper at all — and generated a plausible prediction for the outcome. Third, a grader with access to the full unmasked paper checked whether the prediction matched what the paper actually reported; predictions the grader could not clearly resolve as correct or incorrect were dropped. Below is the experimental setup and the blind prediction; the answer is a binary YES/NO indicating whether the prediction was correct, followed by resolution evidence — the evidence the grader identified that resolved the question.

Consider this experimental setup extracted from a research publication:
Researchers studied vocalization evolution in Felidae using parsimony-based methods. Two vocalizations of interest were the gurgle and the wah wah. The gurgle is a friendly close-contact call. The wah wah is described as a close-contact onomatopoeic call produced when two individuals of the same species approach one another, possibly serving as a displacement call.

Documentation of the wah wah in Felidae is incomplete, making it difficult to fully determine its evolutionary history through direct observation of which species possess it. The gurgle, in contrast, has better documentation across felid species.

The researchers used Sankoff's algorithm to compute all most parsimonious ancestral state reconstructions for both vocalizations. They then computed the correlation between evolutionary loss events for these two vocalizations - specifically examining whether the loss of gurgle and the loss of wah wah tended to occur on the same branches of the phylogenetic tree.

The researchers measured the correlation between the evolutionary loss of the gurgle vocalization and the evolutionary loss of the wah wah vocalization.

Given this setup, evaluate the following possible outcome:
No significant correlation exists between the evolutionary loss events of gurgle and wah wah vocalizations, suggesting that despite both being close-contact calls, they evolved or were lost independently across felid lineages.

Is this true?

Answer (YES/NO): NO